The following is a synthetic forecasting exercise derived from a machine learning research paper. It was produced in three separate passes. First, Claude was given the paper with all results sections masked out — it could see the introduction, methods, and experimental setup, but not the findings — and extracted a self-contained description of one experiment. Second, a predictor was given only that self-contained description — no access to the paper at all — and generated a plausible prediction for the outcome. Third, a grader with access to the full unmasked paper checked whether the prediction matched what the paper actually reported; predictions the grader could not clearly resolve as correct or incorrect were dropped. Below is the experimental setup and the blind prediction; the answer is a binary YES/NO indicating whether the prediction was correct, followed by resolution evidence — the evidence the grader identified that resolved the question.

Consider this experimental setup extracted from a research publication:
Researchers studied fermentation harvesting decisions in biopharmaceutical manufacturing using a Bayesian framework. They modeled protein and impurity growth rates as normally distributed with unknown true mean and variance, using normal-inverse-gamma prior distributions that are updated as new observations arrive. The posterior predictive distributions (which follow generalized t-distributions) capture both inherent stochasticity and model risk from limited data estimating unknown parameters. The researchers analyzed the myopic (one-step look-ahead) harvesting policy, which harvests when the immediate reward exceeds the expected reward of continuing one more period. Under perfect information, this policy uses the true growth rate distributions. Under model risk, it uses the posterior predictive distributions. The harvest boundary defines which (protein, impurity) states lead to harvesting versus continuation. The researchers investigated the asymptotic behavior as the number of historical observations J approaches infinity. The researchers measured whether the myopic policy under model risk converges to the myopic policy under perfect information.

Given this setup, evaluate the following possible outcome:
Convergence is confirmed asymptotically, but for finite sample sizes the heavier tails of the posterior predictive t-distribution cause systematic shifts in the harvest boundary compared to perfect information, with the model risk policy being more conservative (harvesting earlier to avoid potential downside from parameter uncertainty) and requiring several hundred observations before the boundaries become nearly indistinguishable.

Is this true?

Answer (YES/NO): NO